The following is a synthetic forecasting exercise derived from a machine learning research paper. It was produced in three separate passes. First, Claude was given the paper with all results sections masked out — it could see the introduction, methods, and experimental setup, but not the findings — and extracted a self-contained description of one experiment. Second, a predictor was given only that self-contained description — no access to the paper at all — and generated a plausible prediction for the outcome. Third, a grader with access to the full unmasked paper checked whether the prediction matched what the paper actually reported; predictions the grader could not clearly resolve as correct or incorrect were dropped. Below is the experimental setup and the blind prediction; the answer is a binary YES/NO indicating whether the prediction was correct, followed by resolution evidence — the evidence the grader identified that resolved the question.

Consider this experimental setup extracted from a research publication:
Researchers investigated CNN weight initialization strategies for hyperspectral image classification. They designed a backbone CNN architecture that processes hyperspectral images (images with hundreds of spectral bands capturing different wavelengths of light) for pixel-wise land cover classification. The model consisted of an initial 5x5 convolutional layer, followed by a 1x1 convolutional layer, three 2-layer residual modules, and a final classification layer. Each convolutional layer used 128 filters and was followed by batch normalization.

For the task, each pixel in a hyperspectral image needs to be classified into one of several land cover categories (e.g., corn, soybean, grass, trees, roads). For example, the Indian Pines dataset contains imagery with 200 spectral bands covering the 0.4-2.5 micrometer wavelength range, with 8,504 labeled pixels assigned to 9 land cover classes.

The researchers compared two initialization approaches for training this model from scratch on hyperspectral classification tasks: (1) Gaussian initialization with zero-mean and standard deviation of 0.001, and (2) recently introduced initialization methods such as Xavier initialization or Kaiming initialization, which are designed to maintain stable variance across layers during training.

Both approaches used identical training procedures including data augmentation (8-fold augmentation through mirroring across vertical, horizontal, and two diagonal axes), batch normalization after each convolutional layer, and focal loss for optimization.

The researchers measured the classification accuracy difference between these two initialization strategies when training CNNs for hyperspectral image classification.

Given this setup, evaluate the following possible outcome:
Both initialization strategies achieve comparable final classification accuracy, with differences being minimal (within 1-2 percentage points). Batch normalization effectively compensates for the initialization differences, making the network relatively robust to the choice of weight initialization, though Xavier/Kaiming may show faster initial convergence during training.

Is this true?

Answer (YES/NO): NO